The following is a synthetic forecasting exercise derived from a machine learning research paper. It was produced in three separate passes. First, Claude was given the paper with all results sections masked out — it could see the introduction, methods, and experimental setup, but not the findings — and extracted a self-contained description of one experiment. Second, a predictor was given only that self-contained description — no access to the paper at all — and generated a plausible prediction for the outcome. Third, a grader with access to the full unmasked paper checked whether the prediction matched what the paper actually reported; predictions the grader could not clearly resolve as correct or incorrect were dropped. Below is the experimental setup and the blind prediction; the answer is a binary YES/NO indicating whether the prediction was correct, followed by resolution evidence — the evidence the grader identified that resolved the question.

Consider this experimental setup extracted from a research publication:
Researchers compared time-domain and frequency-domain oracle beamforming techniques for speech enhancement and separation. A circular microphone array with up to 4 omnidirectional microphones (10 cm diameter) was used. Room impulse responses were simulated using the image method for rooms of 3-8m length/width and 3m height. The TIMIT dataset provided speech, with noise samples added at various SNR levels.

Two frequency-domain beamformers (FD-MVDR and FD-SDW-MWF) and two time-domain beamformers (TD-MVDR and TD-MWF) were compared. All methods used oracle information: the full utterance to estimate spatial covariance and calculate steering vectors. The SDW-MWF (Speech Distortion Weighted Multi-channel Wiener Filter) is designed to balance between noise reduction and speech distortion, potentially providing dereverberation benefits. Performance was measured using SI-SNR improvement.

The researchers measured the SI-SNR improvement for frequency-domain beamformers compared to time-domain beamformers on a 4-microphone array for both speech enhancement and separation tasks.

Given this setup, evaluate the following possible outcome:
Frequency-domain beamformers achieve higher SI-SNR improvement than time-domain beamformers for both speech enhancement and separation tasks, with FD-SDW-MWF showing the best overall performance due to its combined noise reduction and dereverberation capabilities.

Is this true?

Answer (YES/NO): YES